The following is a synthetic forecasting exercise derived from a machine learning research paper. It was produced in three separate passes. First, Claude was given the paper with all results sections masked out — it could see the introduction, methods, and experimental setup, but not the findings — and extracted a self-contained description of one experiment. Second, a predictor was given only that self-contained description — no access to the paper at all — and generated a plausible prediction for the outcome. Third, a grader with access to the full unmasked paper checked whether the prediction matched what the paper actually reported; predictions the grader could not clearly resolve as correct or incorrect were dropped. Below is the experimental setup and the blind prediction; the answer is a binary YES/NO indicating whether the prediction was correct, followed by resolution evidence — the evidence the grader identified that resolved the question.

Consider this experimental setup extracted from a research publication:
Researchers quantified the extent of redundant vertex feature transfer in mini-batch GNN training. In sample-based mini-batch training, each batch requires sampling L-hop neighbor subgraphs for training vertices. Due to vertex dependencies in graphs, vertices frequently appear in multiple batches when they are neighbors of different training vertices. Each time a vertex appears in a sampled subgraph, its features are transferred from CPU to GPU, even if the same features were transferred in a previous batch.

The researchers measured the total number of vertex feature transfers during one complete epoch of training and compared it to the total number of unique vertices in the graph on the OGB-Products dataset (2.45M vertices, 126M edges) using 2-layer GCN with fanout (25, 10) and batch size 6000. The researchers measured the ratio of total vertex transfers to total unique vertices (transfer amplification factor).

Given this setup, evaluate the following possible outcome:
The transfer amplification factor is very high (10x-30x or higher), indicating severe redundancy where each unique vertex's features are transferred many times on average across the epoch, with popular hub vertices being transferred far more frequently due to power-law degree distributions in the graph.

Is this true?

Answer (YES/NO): NO